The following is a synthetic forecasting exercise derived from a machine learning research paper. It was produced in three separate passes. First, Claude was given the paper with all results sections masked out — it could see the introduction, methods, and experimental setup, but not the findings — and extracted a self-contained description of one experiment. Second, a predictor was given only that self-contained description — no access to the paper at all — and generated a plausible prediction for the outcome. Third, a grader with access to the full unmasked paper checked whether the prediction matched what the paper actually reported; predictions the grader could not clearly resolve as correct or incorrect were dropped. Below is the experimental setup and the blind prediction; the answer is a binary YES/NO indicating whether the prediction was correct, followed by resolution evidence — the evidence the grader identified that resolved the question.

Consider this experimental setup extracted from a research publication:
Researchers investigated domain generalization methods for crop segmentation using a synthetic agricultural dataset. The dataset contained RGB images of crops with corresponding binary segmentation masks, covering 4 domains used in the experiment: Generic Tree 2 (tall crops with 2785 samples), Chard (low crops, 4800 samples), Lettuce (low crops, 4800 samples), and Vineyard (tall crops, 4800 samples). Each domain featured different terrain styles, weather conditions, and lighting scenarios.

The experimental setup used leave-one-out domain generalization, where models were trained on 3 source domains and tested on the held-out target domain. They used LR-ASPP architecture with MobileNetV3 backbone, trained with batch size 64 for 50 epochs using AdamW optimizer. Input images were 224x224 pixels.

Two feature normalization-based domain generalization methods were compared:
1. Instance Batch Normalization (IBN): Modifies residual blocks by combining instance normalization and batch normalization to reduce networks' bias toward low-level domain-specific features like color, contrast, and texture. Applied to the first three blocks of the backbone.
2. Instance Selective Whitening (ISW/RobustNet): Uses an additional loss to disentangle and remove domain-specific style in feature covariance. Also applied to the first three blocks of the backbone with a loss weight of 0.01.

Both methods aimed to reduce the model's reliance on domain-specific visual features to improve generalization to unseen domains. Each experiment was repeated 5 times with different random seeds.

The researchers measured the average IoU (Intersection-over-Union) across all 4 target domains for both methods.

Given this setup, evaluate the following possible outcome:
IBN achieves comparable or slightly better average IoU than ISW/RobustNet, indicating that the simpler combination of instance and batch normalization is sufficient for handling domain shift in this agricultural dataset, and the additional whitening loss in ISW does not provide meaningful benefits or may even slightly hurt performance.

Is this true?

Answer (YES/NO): NO